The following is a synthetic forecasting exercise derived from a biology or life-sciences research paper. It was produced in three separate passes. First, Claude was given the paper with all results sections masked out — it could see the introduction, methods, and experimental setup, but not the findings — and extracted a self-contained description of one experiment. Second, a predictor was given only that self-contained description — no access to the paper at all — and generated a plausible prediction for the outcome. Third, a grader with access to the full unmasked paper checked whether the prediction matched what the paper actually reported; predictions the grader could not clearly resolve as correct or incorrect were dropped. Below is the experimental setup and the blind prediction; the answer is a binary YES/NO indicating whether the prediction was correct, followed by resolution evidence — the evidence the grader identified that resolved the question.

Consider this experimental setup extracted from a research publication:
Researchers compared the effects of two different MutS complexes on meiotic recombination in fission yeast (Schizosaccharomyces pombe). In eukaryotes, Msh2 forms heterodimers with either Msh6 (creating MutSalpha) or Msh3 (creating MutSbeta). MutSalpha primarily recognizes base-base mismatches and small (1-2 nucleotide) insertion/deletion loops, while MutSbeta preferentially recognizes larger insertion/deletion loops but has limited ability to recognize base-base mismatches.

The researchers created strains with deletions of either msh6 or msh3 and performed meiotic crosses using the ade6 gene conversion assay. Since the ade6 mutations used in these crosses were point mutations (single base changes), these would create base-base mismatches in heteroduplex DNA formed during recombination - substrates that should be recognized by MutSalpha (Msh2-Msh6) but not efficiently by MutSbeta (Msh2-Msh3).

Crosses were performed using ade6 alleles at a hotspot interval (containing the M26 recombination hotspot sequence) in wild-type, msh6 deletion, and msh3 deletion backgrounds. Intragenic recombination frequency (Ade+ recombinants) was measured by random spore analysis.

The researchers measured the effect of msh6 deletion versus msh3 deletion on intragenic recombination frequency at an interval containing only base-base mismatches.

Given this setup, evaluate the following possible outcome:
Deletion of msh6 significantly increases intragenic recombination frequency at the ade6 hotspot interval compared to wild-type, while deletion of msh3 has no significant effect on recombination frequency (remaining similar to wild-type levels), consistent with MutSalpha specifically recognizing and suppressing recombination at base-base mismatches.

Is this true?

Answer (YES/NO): YES